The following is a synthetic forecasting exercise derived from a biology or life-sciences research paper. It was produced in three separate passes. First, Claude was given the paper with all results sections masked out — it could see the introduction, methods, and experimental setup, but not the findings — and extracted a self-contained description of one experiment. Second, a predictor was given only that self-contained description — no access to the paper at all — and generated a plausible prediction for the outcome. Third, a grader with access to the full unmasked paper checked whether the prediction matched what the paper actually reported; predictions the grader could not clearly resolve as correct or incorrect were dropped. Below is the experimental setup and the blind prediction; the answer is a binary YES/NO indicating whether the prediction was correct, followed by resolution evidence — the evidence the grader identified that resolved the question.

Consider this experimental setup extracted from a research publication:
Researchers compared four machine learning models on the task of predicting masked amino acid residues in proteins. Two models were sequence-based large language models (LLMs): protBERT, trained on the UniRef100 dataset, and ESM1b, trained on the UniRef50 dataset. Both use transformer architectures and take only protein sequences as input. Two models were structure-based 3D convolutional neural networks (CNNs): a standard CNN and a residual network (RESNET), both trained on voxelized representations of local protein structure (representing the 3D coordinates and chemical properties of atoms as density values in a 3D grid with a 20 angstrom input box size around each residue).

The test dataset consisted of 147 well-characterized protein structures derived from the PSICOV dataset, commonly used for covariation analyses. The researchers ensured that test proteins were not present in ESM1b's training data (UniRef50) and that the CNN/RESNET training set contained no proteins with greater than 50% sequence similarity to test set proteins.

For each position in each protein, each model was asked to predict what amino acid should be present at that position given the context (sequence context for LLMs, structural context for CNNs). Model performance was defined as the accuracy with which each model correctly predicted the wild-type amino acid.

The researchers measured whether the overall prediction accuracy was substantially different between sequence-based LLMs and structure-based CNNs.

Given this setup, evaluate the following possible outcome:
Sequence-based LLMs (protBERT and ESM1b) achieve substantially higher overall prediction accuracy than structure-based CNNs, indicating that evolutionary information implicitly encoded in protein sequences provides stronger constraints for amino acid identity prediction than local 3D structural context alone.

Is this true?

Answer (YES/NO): NO